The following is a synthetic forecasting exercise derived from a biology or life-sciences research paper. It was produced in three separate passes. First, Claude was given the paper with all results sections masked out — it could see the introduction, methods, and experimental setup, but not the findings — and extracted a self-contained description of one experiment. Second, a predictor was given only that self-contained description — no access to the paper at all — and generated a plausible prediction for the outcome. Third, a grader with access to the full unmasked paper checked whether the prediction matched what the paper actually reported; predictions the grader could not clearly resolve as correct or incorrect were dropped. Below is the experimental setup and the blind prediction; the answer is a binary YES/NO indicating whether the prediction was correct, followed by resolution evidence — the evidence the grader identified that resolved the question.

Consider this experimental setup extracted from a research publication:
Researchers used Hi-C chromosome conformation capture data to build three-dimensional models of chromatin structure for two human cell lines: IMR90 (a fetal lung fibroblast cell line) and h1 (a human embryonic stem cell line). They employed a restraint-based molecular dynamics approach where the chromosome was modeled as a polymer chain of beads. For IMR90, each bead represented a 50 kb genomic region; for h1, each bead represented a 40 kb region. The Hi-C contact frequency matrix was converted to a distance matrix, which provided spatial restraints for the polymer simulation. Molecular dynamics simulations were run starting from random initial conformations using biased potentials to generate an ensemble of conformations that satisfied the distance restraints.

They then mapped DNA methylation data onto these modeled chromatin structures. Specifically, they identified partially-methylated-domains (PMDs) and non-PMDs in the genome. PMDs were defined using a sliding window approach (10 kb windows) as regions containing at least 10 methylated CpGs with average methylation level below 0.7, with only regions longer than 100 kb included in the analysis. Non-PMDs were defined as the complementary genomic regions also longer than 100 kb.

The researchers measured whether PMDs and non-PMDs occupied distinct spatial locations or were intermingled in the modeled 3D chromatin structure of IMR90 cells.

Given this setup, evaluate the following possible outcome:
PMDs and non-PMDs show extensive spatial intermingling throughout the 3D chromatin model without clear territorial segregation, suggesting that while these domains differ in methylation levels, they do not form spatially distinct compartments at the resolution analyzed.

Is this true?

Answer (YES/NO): NO